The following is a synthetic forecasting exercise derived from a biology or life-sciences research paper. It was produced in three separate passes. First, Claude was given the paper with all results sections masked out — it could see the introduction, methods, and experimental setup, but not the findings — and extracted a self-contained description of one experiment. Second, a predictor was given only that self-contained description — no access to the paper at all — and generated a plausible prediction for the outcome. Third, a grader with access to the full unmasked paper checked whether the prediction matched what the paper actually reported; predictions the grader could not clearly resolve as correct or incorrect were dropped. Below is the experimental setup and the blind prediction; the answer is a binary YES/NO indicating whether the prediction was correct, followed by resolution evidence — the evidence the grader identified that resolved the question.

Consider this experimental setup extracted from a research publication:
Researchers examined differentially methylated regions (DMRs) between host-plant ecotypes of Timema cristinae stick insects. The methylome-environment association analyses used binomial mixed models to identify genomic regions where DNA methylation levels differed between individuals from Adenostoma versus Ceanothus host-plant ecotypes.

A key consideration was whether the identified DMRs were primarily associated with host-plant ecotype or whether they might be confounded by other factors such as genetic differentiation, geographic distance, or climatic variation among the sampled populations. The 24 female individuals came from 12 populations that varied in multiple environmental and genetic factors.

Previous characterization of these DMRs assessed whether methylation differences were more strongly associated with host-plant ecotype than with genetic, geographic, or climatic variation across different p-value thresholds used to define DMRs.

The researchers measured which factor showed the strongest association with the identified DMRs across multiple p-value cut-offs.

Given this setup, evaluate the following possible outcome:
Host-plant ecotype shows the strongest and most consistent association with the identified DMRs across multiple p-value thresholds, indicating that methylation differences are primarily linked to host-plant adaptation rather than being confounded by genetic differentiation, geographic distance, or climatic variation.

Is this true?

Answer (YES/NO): YES